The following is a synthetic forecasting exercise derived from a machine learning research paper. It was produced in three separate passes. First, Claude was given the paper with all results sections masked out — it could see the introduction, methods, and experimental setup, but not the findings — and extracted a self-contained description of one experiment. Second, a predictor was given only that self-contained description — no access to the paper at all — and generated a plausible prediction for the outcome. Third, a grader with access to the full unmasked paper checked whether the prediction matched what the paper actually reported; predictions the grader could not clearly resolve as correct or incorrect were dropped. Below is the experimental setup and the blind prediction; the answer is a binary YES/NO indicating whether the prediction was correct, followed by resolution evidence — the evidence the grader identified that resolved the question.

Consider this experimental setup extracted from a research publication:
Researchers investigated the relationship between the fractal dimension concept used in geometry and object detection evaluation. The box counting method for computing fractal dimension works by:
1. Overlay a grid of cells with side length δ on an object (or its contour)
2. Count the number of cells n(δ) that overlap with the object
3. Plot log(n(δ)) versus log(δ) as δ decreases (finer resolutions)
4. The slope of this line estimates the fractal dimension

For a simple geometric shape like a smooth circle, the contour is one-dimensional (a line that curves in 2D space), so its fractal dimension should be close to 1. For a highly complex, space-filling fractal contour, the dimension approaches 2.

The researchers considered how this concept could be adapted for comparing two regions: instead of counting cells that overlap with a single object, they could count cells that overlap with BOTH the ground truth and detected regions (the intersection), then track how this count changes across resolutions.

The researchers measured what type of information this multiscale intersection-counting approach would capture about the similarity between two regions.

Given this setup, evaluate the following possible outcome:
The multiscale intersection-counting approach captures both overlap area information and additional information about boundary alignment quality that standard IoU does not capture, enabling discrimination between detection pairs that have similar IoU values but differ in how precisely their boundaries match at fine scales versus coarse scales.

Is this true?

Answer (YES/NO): YES